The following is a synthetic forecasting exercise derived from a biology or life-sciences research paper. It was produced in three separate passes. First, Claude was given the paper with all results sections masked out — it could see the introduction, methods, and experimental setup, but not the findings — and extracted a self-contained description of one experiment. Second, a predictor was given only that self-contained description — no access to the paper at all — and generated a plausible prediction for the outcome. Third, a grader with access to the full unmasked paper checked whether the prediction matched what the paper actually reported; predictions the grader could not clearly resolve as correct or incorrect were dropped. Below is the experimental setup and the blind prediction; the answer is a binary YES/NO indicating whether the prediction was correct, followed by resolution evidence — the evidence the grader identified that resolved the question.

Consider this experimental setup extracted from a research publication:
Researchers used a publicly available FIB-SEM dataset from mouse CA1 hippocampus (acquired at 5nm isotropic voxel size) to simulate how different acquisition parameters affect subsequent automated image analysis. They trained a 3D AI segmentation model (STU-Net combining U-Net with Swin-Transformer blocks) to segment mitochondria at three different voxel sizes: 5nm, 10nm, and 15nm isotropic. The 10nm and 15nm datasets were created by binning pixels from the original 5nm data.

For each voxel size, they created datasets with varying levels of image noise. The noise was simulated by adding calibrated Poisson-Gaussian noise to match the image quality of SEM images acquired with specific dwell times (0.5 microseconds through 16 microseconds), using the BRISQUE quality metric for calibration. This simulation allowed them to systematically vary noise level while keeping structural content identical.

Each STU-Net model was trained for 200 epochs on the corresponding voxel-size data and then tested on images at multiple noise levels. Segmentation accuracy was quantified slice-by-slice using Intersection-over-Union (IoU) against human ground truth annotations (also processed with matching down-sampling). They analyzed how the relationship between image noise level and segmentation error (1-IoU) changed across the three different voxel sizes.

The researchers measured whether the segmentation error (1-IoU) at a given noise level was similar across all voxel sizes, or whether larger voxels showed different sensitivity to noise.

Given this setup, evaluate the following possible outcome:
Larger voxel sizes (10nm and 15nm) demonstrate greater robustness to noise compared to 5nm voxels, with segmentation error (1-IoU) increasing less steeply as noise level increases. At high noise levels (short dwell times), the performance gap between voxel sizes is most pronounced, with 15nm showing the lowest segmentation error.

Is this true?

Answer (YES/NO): NO